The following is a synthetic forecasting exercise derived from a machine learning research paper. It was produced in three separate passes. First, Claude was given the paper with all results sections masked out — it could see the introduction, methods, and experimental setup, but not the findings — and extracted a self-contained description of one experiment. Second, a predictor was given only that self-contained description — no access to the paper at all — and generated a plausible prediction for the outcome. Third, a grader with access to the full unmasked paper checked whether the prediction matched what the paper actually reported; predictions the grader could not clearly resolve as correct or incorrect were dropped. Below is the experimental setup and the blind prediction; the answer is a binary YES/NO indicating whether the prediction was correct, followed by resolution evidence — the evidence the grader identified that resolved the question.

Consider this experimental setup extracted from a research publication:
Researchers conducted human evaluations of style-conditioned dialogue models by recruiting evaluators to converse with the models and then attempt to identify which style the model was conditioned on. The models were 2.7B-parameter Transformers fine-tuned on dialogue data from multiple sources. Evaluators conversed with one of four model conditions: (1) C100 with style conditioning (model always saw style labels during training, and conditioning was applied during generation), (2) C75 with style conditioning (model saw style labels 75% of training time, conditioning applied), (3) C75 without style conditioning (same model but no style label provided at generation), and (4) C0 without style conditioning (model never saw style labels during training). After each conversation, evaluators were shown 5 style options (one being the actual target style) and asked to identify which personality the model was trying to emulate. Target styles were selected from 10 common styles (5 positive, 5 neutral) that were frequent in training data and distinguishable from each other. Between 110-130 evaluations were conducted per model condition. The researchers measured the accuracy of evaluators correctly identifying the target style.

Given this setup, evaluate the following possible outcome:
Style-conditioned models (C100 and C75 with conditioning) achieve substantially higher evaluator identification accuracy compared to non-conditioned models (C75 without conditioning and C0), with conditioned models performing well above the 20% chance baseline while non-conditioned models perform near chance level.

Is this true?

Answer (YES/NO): YES